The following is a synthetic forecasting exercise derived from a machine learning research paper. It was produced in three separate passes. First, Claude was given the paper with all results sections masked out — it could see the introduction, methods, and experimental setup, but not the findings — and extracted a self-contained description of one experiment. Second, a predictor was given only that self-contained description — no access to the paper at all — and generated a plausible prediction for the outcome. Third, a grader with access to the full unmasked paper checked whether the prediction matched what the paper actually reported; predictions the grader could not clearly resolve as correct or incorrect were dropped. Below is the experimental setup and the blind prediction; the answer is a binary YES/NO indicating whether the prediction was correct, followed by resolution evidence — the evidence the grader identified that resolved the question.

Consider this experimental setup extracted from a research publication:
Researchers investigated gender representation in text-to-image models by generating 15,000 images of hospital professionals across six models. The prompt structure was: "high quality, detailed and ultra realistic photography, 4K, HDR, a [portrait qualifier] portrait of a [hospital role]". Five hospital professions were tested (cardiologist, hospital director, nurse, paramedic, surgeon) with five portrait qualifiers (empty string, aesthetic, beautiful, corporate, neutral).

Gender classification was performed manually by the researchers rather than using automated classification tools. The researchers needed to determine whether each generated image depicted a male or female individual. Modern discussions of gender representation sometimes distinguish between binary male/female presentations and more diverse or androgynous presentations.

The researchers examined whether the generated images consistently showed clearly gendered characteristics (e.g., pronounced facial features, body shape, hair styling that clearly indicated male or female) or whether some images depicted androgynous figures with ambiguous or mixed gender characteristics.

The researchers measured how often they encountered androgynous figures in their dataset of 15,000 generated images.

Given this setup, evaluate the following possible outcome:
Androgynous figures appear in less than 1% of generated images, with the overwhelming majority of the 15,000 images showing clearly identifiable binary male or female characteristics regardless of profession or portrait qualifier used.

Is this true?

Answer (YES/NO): YES